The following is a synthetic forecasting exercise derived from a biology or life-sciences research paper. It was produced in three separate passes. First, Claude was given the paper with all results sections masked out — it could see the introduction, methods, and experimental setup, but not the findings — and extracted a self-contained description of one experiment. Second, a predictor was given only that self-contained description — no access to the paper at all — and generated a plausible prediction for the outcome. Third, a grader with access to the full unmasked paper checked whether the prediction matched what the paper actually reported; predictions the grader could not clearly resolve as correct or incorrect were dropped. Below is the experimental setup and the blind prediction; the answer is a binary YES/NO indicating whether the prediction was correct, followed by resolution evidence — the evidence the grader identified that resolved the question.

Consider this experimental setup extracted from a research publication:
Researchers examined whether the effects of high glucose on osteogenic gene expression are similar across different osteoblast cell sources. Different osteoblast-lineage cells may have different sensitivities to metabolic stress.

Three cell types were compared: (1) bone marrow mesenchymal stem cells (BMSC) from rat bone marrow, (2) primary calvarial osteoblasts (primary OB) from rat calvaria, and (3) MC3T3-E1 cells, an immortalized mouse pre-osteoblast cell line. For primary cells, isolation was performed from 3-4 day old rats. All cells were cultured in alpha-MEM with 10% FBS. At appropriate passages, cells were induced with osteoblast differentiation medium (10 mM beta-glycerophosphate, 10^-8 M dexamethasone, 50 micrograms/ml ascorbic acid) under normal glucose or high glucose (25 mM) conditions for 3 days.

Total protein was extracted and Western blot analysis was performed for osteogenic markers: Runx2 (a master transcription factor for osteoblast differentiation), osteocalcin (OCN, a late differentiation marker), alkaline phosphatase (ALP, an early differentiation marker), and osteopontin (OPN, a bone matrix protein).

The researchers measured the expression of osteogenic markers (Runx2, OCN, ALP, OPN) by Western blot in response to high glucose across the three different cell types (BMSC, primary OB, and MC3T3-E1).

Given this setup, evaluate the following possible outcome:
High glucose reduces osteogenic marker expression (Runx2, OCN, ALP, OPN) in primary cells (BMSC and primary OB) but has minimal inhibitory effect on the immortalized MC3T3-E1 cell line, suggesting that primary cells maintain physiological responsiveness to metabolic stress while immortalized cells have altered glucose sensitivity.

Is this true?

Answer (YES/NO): NO